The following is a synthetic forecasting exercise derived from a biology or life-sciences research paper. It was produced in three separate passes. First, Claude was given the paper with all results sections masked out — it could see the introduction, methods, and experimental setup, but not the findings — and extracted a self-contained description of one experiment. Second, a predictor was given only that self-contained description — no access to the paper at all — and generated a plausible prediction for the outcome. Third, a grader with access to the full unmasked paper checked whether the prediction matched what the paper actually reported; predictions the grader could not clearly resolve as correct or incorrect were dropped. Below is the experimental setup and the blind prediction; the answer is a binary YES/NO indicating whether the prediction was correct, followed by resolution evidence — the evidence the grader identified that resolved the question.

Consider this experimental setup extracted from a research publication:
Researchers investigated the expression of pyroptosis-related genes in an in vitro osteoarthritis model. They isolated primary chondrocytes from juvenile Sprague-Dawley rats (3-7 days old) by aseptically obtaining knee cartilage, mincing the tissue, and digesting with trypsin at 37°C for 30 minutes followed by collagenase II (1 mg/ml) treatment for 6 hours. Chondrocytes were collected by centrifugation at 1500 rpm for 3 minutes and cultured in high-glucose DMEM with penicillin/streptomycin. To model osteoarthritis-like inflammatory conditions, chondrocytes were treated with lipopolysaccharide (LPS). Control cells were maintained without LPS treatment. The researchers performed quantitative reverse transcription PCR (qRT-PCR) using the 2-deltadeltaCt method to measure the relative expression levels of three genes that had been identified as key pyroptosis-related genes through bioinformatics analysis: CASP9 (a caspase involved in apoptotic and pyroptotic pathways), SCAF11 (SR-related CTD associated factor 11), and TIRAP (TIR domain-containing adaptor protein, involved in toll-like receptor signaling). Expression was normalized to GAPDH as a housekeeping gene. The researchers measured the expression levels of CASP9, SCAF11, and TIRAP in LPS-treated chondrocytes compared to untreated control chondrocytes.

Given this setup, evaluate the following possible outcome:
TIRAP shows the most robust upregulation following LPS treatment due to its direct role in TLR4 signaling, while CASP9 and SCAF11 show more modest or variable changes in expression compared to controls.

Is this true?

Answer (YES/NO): NO